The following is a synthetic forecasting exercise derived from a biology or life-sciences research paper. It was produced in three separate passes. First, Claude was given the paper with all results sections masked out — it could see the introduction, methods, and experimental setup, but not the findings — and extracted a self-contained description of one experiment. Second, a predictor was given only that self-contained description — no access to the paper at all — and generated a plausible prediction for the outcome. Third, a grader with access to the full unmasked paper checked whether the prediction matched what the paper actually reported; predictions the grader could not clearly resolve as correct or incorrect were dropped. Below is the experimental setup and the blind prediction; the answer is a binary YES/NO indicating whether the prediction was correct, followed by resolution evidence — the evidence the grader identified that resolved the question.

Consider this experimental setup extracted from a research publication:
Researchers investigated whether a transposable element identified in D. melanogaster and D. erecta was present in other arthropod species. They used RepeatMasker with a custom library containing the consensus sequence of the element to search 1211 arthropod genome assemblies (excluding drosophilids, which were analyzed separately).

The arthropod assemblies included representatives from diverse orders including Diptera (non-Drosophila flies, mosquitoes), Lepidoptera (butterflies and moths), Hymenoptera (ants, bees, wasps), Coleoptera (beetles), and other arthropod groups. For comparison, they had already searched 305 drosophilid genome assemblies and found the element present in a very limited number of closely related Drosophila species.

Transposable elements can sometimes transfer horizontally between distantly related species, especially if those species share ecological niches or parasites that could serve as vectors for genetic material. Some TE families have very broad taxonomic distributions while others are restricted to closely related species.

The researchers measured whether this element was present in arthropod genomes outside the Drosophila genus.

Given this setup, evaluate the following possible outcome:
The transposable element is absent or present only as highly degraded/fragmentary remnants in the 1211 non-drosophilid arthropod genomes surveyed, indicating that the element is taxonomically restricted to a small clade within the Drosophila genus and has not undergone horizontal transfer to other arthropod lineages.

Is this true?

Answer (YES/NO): YES